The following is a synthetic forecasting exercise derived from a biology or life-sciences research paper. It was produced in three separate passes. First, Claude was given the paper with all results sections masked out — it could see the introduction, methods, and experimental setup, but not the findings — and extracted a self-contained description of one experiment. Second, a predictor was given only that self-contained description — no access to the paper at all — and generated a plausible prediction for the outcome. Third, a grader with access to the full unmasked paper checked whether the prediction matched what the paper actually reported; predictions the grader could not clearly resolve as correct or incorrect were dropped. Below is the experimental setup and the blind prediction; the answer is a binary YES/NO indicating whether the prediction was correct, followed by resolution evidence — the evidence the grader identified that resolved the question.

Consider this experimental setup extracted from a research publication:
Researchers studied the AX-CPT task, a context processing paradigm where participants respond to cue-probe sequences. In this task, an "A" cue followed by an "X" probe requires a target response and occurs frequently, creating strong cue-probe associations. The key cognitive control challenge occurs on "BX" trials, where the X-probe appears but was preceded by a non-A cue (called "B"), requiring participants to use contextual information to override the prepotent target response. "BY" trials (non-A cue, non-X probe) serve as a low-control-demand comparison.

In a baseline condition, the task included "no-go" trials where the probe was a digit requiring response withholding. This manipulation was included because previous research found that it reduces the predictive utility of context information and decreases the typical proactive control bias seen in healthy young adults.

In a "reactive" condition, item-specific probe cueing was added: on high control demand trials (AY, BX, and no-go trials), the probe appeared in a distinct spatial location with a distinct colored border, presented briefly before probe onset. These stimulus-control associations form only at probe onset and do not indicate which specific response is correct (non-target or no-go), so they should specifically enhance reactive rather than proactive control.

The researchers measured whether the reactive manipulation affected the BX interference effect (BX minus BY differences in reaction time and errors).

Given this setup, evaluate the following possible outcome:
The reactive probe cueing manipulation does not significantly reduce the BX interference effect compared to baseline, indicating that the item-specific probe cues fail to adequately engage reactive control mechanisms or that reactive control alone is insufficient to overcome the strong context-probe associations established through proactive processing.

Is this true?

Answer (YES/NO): NO